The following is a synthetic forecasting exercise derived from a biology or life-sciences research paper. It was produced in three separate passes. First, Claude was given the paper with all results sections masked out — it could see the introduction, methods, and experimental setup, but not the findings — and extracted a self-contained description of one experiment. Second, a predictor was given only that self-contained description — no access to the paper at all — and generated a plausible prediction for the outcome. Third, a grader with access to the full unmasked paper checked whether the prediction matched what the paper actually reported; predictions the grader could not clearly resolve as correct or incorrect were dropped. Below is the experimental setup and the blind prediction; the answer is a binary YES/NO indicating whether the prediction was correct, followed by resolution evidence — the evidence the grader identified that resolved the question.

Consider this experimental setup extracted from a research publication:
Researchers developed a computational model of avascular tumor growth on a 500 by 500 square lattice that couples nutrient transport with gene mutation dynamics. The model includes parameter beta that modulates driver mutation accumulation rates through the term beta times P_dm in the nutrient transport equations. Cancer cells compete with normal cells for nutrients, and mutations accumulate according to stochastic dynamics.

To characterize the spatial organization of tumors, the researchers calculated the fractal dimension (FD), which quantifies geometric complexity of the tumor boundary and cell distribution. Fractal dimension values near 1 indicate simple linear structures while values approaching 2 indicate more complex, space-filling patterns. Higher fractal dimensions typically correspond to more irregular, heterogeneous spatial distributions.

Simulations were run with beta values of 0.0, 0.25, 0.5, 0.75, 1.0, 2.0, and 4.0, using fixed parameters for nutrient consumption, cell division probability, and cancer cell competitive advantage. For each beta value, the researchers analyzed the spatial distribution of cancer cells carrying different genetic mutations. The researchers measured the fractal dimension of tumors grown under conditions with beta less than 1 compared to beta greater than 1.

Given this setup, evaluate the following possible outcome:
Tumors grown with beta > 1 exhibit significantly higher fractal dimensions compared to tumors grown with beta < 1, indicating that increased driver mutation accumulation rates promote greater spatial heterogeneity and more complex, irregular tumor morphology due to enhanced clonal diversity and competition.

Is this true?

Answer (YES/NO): NO